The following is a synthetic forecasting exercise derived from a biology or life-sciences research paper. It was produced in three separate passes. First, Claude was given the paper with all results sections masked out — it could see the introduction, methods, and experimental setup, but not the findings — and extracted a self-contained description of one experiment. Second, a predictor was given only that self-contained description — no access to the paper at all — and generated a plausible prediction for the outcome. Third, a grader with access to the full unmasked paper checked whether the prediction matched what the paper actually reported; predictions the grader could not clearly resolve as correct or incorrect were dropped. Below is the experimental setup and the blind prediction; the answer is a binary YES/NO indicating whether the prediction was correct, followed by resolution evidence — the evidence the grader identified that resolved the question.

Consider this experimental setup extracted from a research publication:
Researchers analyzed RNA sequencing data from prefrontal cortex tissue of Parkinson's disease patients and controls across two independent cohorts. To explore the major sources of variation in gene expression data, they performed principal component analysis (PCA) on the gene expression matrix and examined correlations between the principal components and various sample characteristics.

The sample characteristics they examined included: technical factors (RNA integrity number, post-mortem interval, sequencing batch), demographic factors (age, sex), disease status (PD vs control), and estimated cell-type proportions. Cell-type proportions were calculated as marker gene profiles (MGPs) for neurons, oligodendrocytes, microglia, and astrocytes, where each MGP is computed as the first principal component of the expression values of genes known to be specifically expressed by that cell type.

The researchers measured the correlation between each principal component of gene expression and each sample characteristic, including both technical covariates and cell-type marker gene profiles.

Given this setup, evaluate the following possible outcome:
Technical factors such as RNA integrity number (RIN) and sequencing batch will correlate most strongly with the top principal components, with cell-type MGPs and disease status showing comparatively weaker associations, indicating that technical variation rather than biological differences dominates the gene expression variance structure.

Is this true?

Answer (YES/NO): NO